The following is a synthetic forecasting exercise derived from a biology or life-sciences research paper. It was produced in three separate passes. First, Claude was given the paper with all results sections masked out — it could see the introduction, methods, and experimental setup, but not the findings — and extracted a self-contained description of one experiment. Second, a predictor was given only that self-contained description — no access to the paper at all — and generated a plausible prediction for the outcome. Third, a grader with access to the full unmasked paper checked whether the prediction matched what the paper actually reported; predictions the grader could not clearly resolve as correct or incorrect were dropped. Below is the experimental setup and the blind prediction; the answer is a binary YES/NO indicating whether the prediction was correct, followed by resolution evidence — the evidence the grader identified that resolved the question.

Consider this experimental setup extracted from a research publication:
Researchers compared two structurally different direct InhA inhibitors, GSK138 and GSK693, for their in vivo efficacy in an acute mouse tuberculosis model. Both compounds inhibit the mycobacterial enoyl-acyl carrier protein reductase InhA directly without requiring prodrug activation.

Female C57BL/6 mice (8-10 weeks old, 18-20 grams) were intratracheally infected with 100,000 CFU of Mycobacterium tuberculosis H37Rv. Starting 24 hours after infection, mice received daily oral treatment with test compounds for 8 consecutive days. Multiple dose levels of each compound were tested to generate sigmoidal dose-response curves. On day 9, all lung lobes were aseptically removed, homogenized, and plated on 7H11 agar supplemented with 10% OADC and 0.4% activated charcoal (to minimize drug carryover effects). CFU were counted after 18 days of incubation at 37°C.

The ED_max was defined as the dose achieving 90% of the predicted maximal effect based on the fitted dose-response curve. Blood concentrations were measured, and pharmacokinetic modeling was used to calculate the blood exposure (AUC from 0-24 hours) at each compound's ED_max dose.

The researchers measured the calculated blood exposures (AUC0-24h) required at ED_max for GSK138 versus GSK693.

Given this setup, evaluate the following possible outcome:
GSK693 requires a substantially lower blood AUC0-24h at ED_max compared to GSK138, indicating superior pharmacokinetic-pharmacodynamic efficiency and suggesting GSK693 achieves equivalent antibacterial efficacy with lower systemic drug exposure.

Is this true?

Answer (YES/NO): NO